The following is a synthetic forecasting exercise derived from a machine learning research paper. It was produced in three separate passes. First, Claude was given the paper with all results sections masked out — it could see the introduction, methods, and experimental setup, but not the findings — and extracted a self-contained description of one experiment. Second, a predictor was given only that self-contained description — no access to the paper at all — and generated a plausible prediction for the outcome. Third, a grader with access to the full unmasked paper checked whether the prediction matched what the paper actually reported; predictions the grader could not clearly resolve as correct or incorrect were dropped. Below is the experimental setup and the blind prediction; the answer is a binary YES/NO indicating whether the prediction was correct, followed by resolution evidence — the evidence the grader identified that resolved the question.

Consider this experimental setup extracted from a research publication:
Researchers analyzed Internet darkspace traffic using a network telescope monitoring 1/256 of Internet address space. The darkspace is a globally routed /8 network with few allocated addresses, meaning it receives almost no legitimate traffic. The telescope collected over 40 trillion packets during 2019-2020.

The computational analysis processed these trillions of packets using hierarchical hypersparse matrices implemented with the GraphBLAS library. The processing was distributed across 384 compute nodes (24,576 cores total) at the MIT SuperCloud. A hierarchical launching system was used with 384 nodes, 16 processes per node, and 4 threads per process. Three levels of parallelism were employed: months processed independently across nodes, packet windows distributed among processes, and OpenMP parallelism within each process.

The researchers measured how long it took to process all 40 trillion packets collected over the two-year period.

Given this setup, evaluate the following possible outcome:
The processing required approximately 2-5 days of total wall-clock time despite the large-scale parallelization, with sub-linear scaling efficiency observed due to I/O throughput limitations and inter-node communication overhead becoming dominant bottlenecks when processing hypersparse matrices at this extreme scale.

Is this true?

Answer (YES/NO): NO